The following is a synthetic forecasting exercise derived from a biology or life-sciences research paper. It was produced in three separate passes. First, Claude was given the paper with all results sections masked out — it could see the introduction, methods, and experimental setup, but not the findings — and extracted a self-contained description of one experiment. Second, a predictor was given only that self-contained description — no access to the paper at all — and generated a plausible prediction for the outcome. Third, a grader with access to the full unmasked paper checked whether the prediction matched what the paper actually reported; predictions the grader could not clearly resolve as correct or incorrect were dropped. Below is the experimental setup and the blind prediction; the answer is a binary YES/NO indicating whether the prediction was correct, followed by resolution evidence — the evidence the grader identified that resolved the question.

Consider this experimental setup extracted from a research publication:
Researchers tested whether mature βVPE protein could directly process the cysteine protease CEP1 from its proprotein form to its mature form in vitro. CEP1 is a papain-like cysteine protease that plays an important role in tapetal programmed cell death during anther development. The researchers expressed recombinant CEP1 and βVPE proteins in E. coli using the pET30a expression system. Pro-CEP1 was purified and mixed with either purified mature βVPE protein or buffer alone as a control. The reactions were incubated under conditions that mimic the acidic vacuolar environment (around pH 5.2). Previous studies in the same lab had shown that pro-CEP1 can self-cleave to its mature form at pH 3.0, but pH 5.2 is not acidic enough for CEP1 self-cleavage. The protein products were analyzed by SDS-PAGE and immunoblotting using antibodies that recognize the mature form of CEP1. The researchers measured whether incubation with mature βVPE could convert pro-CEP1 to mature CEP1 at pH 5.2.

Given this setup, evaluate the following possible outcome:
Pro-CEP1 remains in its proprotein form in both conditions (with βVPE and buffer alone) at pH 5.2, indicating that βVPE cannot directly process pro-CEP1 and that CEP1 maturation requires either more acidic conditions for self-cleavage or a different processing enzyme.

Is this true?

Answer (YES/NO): NO